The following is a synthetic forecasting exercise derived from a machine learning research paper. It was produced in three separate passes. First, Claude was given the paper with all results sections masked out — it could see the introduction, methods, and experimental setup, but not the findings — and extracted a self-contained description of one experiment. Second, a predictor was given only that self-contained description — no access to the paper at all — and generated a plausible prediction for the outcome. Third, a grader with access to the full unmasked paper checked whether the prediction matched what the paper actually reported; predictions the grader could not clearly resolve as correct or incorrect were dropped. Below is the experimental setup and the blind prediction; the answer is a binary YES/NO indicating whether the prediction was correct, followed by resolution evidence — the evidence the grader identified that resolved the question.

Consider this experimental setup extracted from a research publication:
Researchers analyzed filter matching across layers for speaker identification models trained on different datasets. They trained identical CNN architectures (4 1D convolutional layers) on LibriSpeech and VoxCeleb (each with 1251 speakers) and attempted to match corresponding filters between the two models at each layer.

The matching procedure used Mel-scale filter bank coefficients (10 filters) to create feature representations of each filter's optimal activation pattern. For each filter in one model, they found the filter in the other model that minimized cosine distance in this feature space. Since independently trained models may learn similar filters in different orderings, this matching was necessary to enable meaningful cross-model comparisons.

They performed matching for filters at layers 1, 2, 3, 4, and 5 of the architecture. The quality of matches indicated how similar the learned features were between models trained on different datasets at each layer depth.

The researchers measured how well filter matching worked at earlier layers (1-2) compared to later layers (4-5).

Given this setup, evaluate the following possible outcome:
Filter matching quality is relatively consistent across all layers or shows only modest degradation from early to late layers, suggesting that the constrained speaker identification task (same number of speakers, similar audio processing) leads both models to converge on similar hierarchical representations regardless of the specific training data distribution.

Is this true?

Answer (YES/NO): NO